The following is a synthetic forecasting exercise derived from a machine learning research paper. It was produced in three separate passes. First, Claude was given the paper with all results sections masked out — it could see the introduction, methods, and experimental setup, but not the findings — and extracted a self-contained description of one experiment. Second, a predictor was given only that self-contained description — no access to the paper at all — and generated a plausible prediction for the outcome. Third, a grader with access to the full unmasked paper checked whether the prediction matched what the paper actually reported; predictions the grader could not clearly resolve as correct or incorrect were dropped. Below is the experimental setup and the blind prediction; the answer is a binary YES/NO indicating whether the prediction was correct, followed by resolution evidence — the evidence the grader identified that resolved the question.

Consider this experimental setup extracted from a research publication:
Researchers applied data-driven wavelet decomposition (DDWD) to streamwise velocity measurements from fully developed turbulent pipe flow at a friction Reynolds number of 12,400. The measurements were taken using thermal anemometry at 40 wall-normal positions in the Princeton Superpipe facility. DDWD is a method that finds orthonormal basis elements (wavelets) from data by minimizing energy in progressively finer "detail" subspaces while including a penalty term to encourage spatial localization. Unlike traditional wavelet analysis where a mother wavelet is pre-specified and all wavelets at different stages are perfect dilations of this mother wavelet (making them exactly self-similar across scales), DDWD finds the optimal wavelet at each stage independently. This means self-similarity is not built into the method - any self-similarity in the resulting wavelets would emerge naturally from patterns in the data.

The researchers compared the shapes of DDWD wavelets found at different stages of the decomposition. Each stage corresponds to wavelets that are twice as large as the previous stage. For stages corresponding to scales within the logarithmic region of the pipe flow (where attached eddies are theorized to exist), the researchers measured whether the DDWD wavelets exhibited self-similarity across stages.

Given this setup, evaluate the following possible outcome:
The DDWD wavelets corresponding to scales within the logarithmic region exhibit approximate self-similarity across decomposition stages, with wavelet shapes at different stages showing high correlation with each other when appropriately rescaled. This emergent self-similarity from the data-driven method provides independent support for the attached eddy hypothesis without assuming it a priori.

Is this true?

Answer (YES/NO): YES